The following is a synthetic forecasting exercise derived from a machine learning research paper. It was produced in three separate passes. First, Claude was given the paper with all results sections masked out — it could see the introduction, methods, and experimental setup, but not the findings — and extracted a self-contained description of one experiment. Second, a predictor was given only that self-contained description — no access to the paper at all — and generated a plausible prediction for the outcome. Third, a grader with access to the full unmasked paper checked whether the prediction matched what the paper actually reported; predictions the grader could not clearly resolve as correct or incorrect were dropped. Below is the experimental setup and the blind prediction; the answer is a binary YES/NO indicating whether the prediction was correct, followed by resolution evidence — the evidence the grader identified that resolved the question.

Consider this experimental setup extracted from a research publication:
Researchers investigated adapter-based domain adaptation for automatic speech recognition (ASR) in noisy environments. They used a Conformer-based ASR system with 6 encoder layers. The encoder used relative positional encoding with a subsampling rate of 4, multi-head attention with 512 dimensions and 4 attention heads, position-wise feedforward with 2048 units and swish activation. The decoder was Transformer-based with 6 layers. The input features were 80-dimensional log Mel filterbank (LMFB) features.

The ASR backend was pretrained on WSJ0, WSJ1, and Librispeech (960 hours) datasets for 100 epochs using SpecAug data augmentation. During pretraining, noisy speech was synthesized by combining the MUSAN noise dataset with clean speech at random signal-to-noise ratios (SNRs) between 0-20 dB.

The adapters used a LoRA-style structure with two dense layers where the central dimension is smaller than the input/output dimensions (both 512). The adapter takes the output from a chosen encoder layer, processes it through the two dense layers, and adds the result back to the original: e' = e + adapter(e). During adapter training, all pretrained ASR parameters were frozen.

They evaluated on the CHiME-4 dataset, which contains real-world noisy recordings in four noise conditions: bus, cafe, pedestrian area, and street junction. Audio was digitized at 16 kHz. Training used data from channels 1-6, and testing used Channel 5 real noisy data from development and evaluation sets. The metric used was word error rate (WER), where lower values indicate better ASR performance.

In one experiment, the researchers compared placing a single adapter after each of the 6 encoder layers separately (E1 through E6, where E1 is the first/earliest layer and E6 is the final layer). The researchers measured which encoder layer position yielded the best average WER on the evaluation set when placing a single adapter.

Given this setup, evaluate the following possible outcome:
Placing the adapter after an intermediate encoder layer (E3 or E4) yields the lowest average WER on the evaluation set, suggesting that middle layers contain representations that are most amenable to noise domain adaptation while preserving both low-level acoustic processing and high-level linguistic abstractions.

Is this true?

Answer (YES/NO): NO